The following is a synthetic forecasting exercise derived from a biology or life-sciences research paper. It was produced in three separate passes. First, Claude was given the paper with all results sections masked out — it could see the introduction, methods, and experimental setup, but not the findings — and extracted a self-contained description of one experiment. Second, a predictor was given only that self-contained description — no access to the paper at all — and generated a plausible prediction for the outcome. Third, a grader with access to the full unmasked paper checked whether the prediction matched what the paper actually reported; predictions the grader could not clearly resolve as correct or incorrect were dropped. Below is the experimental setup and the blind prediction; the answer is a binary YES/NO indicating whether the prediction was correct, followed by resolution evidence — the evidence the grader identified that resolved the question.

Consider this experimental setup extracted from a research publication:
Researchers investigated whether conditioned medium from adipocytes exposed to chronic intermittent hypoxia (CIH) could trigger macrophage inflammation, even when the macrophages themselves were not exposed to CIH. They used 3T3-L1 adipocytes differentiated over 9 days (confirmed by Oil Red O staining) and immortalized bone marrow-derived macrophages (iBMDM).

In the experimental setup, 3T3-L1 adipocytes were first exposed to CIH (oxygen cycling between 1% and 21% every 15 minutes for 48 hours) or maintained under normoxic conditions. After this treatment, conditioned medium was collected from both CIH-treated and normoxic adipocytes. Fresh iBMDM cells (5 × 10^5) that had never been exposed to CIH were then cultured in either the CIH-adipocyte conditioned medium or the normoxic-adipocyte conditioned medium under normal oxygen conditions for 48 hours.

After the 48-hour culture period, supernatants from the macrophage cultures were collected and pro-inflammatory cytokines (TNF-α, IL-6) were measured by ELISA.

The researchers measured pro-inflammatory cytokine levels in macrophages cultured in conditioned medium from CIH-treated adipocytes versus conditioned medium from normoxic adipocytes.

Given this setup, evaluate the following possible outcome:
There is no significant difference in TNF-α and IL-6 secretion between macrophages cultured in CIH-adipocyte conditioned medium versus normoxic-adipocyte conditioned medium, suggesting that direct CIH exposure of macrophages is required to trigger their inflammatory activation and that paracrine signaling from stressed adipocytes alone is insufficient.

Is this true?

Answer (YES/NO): NO